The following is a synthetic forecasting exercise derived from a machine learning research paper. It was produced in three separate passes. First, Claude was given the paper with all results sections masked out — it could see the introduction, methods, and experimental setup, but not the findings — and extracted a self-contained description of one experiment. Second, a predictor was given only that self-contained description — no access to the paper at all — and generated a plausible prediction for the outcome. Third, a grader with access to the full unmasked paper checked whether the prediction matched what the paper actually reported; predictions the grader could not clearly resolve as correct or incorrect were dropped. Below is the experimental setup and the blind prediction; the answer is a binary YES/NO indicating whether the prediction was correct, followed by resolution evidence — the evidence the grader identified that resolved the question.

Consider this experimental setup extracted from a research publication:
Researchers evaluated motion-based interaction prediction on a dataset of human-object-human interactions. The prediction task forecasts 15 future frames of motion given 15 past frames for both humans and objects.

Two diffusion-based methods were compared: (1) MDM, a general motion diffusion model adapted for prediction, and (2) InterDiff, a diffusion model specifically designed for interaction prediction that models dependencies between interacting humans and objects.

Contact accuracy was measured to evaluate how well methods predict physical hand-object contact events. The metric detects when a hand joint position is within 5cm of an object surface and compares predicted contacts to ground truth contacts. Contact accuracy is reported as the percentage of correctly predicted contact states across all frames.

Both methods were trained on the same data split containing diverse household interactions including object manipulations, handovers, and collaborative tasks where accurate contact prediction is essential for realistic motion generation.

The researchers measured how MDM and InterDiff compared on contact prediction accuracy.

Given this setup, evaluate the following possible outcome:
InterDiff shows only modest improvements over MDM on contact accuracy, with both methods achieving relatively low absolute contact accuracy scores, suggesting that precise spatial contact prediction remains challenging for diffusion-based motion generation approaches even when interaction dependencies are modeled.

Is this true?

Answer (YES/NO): NO